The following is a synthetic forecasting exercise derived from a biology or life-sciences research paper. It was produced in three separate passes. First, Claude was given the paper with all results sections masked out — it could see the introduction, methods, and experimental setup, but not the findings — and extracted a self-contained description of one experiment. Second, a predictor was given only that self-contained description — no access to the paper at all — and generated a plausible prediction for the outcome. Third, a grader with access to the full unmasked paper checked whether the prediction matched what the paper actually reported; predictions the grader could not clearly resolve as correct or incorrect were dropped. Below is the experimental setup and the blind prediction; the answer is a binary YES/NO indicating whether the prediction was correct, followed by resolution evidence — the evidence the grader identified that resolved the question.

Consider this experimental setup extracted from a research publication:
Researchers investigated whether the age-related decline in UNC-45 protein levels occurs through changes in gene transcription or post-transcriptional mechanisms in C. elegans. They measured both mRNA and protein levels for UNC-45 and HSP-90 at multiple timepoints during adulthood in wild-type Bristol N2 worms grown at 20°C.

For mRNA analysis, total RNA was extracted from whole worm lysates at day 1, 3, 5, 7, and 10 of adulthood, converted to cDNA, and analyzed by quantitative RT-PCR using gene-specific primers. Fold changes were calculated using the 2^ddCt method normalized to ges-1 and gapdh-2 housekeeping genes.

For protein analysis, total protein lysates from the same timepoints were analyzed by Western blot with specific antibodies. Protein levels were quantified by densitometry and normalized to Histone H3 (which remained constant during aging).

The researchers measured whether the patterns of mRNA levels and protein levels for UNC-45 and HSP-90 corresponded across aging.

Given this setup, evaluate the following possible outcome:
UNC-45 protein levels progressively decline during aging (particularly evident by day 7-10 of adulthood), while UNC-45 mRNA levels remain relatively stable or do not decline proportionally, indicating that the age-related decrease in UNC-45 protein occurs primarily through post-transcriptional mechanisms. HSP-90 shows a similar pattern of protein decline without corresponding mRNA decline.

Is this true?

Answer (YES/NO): NO